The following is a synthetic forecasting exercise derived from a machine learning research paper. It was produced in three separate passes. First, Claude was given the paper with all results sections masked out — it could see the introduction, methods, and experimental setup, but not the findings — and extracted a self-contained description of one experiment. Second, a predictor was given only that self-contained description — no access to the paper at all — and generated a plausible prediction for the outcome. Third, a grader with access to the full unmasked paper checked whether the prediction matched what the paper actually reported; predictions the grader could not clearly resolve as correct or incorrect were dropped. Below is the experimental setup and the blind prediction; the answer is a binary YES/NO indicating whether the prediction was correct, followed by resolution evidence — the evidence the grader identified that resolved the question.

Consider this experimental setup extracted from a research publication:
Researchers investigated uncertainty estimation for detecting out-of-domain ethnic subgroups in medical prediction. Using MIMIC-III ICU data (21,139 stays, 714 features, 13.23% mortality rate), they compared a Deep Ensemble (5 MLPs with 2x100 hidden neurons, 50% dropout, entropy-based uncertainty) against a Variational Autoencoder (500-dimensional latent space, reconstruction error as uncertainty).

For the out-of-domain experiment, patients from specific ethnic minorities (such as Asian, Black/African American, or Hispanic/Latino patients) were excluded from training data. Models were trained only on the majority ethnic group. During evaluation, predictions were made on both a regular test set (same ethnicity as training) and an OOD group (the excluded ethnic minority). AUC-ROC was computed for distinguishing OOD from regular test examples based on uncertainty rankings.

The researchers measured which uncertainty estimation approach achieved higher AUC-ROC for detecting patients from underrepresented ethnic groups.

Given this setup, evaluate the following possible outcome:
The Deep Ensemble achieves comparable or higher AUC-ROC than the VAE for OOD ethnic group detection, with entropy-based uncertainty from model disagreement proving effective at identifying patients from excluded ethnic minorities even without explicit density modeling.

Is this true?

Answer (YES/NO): NO